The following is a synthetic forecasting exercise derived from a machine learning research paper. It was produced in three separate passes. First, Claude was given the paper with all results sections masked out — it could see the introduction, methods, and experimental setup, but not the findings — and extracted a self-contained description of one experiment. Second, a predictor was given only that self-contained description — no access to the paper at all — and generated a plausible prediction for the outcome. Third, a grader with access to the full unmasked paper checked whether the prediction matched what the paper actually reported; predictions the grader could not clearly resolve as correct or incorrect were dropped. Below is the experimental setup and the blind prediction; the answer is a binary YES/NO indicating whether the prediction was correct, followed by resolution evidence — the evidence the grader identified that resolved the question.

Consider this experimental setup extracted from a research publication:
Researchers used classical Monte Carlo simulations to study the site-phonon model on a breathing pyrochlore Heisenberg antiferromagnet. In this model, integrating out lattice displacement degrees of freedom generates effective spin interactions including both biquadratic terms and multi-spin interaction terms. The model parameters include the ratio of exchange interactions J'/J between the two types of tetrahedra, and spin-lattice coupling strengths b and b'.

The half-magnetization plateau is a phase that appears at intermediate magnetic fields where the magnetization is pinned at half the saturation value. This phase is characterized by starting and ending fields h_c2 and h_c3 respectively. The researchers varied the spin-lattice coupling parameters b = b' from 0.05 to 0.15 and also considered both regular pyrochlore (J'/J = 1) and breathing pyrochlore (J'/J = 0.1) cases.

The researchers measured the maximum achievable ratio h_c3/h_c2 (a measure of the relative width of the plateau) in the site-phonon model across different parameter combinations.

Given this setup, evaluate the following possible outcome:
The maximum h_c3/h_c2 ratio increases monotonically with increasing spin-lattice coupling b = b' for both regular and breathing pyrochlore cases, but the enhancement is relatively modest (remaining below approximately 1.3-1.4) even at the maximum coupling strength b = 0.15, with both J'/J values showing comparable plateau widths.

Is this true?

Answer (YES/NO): NO